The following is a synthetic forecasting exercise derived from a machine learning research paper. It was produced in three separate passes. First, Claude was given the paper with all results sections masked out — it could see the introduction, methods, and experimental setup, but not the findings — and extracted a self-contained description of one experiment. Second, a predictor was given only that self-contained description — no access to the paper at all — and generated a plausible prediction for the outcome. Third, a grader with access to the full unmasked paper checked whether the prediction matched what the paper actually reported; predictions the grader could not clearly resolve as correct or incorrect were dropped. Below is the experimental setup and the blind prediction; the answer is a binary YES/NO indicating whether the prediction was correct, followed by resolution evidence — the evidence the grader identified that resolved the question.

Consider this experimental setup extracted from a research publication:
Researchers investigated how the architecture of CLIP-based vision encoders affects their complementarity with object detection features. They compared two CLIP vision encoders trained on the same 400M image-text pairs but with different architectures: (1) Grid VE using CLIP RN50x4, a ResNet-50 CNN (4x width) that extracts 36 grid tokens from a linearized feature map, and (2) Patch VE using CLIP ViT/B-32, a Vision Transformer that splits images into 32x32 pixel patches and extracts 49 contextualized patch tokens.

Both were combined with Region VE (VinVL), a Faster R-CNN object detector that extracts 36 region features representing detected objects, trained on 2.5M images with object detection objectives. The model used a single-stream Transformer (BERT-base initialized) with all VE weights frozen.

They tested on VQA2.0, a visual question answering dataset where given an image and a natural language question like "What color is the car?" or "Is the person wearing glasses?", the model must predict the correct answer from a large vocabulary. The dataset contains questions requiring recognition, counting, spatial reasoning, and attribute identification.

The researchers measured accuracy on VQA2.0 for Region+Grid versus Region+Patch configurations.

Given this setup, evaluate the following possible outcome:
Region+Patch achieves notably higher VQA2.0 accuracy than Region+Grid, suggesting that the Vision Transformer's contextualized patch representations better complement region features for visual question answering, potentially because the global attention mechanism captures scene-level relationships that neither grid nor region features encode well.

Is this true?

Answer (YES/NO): YES